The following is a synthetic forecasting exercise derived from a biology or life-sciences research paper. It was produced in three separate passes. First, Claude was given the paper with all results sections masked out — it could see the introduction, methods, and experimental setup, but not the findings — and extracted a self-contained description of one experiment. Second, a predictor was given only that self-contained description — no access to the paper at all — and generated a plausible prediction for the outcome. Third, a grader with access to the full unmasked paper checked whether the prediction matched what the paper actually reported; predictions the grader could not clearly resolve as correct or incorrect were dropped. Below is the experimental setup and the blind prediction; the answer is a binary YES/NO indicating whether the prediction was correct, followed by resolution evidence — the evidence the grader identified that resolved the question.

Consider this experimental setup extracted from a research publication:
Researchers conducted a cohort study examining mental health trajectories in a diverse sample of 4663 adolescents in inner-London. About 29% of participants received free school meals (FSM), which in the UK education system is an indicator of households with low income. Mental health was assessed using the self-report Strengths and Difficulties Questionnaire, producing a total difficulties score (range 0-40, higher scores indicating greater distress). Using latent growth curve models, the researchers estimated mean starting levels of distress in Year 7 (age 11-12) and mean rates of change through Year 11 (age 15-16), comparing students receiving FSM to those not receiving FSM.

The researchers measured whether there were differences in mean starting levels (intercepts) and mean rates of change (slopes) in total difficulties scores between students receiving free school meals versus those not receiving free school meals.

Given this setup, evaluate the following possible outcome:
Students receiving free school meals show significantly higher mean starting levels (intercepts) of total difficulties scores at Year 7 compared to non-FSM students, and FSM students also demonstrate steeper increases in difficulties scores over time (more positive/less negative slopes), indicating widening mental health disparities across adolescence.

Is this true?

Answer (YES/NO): NO